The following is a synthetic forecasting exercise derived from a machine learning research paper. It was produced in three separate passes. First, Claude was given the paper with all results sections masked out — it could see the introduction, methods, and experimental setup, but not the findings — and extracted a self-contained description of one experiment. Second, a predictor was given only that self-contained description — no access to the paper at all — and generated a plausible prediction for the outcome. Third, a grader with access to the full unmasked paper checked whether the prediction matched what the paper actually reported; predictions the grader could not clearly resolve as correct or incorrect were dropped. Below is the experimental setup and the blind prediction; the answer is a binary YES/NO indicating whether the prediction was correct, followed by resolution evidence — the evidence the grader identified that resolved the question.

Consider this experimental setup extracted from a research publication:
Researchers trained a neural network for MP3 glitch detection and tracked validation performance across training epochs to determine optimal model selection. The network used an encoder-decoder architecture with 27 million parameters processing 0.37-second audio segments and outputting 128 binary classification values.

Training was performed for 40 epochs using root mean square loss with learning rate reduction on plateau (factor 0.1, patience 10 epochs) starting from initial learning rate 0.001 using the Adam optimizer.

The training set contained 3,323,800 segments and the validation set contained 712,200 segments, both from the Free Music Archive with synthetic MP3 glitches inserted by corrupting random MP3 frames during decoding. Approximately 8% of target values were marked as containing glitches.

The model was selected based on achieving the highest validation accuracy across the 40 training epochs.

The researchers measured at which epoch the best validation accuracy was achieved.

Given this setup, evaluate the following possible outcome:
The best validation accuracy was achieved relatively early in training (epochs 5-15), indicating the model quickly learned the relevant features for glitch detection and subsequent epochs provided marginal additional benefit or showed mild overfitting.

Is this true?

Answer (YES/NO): NO